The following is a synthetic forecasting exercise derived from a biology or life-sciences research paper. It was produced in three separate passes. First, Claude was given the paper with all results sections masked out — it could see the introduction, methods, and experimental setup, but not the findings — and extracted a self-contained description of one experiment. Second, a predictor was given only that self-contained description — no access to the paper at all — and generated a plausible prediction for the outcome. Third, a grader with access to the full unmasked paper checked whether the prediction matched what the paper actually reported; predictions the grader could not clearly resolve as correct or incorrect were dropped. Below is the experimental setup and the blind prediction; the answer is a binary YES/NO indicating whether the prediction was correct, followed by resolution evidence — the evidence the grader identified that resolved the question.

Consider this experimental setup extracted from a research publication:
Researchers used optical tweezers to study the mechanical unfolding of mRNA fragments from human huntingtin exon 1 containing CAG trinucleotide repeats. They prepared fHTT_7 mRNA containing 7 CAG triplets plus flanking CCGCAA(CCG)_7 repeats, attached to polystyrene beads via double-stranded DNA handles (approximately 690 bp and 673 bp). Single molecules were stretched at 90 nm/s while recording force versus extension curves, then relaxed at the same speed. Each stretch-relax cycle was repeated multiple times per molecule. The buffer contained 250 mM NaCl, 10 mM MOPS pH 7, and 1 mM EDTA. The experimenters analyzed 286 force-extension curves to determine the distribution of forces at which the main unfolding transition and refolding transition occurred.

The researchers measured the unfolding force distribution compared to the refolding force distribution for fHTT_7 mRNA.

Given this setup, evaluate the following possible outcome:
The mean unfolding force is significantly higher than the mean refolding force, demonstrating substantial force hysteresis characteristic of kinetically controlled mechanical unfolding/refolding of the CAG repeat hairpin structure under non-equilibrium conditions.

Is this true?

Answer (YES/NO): NO